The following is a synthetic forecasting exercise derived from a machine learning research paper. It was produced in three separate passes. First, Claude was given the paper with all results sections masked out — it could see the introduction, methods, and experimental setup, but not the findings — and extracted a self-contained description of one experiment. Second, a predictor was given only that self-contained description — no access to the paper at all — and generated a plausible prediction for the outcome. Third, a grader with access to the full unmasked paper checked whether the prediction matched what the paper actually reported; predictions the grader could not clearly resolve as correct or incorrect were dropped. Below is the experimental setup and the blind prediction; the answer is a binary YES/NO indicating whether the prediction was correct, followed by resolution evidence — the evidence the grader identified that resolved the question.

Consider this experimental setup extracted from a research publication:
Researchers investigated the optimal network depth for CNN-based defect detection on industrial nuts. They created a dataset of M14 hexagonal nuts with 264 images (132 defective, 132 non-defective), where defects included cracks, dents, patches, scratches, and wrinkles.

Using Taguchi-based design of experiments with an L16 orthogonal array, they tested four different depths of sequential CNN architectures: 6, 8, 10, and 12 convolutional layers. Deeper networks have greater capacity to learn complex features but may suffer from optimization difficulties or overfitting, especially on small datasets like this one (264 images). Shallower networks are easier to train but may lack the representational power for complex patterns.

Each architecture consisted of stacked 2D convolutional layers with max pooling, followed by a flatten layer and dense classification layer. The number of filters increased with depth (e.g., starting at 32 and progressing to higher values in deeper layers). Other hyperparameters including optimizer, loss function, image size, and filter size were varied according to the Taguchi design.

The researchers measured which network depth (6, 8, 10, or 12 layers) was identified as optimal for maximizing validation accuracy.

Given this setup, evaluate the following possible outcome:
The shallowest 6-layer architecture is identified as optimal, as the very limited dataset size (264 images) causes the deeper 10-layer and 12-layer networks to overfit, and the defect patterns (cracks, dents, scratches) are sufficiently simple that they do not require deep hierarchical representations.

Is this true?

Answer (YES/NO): NO